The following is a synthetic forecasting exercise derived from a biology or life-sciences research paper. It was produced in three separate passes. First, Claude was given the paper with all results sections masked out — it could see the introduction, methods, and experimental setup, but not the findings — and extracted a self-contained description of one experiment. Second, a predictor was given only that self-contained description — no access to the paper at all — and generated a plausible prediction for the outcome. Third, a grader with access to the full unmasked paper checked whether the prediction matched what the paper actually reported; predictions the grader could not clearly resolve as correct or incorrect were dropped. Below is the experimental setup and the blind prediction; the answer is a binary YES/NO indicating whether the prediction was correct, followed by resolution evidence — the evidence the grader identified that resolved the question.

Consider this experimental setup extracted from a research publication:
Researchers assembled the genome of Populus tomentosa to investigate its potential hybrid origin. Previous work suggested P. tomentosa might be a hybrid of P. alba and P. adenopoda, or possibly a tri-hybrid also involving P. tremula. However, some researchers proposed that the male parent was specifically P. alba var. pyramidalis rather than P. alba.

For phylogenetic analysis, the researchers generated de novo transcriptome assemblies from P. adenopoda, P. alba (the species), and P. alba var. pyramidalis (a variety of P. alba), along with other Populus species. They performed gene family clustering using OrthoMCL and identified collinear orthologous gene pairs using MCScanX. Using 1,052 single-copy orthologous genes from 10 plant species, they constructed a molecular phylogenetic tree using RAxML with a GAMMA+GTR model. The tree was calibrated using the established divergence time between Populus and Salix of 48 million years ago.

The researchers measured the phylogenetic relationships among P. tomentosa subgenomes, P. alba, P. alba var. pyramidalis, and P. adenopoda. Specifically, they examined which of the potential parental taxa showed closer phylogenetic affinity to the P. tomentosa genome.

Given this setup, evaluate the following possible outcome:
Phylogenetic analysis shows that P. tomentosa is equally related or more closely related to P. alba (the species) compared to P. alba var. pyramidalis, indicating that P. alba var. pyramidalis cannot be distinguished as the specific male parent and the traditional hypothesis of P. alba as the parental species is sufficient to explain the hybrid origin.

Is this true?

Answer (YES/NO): NO